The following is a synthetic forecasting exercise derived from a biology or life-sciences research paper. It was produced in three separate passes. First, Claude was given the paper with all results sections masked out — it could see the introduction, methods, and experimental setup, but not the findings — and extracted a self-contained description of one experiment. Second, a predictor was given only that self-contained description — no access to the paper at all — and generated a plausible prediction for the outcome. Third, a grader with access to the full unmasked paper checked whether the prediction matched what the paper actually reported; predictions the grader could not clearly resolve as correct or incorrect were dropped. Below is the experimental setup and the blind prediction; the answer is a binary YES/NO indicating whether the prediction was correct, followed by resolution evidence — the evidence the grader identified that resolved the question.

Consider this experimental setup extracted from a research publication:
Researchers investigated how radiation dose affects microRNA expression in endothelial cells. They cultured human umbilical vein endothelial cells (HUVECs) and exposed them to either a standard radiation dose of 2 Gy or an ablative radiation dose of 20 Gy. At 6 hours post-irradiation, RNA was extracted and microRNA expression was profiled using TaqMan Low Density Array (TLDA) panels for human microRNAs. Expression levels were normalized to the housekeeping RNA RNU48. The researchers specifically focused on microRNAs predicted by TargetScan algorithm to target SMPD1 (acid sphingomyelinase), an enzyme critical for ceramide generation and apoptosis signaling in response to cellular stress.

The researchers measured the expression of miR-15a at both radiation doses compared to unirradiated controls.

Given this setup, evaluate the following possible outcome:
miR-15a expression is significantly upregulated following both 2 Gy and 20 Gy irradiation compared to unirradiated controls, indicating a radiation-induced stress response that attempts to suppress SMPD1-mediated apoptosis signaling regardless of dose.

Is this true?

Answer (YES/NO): NO